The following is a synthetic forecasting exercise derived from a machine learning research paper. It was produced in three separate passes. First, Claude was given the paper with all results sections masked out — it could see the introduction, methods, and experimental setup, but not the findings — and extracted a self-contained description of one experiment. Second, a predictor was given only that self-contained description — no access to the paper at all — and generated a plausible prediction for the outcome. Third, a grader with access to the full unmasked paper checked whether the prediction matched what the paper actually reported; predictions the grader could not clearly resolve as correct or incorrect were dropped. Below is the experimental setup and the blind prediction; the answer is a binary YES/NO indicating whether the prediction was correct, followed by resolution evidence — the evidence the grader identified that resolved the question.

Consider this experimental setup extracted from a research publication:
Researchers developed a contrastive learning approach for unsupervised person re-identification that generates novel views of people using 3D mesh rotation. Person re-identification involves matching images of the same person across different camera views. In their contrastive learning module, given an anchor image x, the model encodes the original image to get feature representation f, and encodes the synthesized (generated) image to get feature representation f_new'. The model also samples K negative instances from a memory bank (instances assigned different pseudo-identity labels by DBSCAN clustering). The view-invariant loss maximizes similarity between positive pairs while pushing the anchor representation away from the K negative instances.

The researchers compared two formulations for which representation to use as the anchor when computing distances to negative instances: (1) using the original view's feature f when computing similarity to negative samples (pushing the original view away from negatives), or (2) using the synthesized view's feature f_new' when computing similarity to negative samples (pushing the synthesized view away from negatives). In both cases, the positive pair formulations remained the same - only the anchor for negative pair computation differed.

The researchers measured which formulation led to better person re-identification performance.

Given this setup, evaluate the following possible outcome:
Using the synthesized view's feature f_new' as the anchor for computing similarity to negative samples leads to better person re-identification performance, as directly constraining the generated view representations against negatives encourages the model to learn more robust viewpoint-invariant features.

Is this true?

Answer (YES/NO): YES